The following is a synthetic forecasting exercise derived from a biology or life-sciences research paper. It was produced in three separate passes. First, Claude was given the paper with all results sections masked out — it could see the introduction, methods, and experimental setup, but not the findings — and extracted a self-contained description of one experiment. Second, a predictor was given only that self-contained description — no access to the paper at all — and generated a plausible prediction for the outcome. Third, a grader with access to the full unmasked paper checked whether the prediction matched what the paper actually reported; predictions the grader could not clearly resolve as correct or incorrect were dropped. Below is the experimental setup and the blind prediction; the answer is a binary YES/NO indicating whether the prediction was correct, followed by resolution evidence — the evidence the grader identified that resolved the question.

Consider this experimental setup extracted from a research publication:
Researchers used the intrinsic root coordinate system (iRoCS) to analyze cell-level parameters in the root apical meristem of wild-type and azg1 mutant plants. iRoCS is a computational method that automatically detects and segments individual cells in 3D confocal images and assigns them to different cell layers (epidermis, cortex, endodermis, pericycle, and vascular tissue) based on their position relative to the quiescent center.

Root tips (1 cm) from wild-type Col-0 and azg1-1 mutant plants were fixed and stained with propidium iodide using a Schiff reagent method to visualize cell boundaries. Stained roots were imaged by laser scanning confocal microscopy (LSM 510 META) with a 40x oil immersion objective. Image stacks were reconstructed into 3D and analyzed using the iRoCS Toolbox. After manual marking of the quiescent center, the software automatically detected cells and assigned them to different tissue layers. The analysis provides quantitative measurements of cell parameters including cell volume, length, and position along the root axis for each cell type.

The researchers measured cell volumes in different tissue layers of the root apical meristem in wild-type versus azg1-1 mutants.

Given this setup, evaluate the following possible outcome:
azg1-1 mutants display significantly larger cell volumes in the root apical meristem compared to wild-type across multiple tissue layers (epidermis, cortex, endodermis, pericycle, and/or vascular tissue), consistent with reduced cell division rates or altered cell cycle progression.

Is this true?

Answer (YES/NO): NO